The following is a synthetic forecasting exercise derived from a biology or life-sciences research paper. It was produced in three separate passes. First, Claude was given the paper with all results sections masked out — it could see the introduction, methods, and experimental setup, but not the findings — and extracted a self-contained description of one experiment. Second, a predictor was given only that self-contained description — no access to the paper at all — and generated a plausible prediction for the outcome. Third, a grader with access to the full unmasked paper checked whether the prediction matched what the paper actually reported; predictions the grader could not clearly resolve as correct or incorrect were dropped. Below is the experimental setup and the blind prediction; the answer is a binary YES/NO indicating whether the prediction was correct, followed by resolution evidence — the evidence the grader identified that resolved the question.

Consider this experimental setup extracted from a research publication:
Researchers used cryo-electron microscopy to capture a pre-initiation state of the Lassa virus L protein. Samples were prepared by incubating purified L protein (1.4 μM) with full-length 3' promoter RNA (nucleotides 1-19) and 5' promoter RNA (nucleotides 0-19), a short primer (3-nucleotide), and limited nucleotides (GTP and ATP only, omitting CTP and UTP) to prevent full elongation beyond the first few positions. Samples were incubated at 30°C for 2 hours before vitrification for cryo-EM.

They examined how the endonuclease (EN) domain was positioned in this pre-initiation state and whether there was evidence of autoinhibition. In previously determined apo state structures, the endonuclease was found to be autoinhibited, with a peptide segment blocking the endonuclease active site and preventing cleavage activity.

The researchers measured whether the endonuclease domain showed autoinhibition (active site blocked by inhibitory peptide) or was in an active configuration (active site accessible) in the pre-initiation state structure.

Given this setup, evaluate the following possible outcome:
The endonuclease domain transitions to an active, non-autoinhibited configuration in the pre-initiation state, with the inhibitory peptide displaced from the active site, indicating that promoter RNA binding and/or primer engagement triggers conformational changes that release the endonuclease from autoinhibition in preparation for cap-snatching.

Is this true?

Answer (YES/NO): YES